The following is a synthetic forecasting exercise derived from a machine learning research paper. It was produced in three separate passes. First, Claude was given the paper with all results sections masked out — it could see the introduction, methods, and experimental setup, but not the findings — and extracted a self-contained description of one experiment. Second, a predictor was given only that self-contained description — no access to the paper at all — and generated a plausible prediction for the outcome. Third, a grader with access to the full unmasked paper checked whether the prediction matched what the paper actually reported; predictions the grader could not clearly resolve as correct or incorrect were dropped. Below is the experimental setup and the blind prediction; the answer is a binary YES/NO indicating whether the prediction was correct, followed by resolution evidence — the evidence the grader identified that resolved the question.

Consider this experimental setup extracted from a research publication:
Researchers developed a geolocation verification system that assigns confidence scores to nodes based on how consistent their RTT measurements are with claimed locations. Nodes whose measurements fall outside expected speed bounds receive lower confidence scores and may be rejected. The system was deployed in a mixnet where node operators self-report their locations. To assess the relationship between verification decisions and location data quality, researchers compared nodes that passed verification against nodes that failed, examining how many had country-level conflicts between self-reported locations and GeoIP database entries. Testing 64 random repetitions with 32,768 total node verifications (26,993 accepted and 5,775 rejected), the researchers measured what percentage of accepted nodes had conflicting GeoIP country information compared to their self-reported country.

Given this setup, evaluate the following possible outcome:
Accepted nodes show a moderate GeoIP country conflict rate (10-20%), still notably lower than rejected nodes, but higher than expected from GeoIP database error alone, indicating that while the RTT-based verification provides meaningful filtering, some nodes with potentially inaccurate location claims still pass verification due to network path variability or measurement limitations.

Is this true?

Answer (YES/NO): NO